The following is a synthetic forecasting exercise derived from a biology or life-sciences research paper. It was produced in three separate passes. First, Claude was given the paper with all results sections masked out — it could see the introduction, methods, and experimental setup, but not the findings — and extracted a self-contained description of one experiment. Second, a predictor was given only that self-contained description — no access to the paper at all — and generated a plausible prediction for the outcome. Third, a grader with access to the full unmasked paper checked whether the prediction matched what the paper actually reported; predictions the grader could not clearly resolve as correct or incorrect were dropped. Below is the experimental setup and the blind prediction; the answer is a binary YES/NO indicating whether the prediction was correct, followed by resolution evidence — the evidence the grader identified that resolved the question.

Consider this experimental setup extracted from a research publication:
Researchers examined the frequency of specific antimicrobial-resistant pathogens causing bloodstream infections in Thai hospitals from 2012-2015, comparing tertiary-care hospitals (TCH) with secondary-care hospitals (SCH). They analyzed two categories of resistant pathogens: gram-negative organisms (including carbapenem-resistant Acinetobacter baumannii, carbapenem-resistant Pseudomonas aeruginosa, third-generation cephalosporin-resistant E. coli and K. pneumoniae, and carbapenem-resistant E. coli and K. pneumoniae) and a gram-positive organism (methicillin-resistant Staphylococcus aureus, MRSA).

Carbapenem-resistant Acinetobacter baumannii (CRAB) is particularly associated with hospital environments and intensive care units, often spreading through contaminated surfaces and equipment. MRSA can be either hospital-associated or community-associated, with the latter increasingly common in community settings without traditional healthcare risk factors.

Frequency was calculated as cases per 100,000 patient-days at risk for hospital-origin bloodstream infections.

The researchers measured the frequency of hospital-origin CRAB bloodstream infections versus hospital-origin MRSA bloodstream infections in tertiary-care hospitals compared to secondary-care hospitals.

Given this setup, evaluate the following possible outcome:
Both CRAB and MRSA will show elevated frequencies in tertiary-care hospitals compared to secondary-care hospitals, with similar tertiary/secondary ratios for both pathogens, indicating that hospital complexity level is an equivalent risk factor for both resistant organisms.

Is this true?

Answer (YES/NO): NO